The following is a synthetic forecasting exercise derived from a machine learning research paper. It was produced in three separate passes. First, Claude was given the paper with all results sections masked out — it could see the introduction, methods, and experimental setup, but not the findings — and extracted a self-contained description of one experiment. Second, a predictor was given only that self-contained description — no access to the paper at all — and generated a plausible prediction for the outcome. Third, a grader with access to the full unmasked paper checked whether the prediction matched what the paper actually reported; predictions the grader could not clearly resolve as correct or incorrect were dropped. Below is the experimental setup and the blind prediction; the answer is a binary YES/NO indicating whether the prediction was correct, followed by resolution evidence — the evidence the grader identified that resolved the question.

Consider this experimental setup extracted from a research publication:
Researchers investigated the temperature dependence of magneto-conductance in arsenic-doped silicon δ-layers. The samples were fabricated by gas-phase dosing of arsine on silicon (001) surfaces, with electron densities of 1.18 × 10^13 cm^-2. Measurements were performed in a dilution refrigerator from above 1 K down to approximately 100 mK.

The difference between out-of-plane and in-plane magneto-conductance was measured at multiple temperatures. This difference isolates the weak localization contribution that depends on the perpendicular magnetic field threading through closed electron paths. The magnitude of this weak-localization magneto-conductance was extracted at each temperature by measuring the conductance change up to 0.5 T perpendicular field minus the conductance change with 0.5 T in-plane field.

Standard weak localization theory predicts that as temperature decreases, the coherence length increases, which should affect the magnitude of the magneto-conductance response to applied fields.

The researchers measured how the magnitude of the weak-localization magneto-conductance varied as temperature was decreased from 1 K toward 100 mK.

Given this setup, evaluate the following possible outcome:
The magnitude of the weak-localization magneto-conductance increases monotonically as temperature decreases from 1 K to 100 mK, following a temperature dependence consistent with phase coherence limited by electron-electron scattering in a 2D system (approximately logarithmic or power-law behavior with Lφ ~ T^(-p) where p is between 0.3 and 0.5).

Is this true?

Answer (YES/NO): NO